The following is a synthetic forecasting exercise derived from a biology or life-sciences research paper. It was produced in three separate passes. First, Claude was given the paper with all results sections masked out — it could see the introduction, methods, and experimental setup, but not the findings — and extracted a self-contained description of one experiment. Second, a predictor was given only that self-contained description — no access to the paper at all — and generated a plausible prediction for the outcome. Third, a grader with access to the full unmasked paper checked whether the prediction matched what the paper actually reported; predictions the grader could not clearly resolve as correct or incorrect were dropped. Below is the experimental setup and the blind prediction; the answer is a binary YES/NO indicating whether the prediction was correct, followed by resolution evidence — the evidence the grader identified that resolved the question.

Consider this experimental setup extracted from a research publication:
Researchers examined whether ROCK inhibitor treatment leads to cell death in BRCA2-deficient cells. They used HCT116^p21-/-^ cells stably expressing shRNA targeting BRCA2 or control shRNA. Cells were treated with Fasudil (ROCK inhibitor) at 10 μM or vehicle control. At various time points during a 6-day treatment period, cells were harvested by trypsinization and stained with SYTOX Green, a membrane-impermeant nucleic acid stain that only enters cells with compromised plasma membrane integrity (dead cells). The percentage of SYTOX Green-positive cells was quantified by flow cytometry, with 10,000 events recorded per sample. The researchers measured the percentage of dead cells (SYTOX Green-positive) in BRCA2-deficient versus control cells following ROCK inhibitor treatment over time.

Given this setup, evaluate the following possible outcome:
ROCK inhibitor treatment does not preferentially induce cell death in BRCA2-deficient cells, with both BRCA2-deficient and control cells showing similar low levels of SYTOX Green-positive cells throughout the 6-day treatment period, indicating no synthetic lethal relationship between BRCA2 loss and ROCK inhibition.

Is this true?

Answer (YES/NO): NO